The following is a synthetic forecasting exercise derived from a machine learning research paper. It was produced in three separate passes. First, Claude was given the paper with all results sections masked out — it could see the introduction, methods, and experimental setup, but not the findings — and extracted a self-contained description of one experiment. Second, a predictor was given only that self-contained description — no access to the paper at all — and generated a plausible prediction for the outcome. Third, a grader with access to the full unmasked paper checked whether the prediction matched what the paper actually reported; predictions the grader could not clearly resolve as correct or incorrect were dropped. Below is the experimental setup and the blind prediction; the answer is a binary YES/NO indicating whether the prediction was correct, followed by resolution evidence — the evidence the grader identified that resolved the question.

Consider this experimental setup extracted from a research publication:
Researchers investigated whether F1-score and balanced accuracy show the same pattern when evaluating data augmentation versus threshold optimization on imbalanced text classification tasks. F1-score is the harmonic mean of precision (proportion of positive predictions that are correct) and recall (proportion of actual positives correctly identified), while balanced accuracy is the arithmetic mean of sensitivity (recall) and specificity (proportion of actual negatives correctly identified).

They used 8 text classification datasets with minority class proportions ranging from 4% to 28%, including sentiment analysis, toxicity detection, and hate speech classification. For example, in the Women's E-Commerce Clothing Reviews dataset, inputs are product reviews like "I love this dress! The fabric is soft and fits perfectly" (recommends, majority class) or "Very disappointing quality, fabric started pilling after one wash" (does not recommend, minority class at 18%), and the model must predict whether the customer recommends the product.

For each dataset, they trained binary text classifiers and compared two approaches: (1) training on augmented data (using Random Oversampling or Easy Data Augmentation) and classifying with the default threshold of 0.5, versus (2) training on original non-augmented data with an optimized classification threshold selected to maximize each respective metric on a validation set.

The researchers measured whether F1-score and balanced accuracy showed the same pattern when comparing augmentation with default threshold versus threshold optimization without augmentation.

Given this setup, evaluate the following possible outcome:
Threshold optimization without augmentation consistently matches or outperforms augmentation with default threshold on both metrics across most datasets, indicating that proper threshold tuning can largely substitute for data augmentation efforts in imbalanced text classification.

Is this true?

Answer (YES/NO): YES